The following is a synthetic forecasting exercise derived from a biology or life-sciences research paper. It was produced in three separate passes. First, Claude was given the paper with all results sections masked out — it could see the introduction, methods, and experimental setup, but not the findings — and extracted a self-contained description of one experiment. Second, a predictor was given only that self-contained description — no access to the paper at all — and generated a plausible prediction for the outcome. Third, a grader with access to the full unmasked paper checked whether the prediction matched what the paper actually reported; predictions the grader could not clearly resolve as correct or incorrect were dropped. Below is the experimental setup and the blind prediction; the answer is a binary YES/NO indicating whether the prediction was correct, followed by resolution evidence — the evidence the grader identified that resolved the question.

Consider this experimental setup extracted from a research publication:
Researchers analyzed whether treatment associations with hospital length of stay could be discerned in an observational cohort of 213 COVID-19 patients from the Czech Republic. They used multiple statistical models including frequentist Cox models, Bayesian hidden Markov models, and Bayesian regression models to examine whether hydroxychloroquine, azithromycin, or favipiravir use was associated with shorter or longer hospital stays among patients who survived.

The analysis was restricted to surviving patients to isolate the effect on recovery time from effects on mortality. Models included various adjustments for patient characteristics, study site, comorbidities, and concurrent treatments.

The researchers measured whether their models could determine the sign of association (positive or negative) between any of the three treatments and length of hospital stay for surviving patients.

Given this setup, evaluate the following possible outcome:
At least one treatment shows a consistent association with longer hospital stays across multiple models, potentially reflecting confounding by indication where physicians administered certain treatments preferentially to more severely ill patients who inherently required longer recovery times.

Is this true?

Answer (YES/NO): NO